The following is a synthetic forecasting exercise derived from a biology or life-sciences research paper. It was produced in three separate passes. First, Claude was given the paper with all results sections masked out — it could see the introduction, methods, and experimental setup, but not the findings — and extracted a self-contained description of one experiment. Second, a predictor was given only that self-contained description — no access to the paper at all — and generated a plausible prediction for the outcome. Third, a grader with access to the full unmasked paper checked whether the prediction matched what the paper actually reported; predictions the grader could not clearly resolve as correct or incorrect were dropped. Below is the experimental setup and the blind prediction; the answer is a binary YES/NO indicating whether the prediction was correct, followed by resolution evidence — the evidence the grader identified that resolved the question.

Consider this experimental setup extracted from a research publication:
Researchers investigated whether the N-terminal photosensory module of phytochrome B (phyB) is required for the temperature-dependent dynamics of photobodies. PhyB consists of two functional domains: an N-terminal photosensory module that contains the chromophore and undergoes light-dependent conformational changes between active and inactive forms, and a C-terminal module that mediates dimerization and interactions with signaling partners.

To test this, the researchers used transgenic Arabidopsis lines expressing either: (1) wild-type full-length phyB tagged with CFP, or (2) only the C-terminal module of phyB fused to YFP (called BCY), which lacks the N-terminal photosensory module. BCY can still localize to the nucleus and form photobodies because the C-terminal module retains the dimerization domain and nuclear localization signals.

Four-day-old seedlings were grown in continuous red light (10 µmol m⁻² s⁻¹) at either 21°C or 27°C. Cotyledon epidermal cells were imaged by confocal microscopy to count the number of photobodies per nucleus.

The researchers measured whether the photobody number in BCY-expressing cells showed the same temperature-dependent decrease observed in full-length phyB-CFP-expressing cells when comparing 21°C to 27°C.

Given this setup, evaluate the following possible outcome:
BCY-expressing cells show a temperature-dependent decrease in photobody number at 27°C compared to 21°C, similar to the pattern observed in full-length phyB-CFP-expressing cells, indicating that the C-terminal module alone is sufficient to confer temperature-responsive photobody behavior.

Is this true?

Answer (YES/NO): NO